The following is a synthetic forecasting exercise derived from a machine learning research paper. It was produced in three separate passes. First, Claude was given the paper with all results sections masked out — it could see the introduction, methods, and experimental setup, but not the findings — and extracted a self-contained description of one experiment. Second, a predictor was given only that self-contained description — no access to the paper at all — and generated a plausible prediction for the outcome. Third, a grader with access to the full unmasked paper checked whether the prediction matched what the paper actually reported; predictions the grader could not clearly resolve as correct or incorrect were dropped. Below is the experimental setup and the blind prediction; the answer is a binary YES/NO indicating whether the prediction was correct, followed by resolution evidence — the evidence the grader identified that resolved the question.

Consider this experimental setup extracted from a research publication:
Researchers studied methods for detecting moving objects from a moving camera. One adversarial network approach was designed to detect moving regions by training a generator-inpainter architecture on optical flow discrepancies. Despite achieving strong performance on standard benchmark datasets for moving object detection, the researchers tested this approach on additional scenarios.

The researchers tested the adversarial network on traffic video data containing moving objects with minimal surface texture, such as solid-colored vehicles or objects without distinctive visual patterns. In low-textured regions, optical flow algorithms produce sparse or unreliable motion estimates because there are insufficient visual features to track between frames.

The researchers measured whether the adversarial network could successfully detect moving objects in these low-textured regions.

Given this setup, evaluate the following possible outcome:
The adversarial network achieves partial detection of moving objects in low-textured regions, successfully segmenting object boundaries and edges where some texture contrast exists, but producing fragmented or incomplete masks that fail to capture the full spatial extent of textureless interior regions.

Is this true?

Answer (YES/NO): NO